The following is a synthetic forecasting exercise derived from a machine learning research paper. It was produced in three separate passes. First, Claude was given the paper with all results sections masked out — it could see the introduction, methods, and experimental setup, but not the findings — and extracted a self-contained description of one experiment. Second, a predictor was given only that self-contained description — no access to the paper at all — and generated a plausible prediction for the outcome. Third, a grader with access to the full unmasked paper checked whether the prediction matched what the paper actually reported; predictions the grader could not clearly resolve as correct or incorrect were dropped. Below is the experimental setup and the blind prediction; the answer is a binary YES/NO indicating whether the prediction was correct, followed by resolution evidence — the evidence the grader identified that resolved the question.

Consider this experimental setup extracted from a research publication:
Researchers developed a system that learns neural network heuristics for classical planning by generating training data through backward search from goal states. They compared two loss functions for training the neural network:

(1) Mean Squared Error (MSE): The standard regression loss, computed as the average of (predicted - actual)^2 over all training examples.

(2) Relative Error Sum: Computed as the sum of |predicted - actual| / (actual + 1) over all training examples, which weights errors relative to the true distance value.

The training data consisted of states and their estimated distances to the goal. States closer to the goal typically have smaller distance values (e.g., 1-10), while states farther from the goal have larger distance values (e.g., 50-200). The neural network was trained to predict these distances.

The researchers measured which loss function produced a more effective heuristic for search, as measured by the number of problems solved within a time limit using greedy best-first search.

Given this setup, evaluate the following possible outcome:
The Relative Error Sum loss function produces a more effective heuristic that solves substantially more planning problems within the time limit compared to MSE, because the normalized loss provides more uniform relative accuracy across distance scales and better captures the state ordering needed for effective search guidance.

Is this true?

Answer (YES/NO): YES